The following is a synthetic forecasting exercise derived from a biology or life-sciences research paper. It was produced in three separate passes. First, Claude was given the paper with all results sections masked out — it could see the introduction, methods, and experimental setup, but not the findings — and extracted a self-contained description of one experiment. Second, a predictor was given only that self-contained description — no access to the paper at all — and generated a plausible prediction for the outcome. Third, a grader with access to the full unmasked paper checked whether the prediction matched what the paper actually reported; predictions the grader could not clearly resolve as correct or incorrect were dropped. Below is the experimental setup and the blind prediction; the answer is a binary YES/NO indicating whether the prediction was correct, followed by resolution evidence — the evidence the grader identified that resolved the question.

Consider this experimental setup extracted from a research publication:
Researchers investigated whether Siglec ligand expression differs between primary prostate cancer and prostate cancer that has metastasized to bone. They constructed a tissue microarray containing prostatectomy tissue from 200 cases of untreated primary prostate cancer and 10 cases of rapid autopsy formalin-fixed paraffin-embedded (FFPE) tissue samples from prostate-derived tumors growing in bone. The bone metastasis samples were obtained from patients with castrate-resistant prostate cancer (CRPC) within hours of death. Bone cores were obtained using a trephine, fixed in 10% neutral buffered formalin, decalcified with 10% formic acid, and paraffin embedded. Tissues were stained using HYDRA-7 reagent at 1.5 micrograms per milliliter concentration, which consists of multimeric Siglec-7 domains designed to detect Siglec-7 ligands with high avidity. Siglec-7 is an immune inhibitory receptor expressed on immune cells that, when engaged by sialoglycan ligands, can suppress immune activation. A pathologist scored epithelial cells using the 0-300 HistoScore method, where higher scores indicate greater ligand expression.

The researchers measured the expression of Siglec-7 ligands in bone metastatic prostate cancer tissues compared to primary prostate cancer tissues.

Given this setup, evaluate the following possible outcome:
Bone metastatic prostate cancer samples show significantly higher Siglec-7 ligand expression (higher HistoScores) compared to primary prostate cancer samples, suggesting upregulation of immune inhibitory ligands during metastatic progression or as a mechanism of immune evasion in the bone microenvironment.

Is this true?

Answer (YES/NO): YES